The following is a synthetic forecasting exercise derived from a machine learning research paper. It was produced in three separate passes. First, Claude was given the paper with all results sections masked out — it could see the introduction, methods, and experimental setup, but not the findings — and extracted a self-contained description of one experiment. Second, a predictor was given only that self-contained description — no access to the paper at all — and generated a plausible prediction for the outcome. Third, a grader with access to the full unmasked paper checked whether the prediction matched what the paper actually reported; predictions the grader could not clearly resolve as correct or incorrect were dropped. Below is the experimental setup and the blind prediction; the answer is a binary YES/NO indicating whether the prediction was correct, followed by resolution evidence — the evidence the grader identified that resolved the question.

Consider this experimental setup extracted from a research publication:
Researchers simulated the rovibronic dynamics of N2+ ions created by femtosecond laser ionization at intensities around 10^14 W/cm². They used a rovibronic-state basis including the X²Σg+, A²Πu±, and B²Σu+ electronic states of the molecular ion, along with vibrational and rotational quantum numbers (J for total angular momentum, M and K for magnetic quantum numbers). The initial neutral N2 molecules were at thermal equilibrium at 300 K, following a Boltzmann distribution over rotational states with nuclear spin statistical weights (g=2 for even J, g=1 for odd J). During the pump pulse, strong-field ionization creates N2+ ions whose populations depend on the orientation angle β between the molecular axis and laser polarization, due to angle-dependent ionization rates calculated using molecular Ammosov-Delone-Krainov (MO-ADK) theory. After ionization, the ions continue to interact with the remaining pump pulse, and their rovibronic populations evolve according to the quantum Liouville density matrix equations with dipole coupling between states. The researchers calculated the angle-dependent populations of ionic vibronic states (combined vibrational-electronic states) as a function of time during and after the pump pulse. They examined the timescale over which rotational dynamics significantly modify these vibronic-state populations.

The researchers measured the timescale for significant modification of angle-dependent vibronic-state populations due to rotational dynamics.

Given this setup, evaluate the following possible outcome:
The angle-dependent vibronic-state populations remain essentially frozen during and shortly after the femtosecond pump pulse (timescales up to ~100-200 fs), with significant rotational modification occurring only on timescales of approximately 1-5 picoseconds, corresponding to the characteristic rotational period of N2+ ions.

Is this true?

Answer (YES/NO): NO